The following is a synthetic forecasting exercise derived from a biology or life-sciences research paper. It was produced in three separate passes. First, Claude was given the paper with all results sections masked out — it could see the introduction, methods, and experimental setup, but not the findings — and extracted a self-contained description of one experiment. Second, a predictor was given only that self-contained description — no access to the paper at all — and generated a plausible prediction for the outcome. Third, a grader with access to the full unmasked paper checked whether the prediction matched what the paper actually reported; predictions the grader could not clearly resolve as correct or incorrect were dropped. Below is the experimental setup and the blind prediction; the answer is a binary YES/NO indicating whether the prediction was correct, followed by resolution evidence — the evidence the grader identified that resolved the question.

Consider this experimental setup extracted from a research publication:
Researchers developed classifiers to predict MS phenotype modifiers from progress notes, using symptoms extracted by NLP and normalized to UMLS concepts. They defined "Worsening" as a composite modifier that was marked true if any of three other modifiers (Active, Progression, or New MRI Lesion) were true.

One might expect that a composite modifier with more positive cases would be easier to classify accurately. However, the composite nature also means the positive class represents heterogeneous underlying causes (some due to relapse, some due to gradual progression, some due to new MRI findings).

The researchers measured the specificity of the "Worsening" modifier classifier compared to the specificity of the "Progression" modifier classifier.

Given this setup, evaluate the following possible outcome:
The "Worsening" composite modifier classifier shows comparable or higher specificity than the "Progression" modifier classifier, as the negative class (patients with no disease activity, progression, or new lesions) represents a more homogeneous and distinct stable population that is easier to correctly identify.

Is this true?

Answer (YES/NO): NO